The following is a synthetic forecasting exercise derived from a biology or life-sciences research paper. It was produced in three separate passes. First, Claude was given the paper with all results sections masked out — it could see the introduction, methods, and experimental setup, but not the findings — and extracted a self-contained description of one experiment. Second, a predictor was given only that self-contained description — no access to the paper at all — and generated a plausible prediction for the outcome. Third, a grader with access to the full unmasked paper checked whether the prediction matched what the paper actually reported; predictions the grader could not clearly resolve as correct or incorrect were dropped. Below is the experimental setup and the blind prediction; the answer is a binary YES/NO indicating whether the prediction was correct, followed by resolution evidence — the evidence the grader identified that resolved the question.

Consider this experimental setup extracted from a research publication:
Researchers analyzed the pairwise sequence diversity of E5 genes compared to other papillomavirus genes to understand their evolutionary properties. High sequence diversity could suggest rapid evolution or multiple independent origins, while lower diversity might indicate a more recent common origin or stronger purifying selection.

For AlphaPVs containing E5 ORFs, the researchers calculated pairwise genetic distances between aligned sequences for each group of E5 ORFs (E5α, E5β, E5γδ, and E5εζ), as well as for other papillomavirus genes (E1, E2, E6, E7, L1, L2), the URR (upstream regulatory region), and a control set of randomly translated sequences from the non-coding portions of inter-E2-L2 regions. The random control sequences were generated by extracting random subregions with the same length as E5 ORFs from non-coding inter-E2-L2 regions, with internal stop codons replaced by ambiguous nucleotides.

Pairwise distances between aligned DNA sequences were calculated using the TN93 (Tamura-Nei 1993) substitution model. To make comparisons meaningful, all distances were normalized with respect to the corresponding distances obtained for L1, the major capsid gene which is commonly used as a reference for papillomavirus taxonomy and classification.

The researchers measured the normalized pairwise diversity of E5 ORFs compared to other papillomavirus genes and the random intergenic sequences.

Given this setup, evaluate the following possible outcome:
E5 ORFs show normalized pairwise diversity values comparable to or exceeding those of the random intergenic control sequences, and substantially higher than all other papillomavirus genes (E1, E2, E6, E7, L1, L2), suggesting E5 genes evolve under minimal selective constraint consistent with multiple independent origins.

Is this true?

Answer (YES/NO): NO